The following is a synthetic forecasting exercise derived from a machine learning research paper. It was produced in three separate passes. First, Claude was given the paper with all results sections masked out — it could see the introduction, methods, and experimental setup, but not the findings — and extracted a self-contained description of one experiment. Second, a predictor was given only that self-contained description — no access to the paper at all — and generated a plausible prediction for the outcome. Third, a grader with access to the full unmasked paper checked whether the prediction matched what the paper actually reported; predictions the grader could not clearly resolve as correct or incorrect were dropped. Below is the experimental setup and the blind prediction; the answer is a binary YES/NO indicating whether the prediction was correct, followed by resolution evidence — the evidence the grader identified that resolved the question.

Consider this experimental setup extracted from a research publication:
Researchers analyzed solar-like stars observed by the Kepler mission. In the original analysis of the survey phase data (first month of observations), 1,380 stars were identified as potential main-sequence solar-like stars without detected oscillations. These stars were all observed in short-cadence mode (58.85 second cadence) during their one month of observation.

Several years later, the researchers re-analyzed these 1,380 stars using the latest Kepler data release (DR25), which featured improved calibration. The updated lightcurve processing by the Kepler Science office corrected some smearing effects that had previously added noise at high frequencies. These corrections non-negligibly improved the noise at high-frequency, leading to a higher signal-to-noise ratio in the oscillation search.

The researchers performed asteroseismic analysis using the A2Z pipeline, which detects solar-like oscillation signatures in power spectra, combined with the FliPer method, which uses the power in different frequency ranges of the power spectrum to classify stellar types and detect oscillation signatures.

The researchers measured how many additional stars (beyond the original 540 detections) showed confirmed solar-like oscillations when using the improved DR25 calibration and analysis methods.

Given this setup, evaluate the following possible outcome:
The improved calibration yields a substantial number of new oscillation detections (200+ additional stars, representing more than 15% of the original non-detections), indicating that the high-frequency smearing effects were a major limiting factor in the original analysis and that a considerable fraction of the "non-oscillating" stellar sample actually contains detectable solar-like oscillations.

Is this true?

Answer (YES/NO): NO